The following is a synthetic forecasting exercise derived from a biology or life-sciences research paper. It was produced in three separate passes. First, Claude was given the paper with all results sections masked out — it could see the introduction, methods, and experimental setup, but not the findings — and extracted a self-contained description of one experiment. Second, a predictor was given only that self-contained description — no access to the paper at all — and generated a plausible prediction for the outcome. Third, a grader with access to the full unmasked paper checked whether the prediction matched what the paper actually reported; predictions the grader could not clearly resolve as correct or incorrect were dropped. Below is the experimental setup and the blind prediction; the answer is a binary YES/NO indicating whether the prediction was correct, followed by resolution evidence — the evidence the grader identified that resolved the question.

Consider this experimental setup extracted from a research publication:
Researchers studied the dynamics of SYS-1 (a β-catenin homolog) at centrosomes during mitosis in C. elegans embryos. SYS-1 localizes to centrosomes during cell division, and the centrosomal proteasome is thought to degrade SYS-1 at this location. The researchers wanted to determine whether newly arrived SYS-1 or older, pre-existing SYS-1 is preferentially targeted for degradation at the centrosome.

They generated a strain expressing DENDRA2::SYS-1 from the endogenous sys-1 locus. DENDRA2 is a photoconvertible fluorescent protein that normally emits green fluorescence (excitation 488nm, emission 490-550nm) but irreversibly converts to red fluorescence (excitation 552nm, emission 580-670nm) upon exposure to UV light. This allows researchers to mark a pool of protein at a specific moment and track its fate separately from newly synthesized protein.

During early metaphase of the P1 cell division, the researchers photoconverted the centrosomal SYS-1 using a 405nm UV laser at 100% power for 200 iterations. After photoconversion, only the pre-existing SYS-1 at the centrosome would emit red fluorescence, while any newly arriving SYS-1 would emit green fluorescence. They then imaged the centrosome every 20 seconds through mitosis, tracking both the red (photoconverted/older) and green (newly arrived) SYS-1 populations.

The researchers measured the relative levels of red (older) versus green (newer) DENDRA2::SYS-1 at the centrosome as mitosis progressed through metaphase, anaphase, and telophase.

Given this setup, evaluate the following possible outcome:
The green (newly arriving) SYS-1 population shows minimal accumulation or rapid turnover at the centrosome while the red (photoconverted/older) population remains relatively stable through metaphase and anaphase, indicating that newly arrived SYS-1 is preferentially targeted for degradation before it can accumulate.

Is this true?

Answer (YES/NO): NO